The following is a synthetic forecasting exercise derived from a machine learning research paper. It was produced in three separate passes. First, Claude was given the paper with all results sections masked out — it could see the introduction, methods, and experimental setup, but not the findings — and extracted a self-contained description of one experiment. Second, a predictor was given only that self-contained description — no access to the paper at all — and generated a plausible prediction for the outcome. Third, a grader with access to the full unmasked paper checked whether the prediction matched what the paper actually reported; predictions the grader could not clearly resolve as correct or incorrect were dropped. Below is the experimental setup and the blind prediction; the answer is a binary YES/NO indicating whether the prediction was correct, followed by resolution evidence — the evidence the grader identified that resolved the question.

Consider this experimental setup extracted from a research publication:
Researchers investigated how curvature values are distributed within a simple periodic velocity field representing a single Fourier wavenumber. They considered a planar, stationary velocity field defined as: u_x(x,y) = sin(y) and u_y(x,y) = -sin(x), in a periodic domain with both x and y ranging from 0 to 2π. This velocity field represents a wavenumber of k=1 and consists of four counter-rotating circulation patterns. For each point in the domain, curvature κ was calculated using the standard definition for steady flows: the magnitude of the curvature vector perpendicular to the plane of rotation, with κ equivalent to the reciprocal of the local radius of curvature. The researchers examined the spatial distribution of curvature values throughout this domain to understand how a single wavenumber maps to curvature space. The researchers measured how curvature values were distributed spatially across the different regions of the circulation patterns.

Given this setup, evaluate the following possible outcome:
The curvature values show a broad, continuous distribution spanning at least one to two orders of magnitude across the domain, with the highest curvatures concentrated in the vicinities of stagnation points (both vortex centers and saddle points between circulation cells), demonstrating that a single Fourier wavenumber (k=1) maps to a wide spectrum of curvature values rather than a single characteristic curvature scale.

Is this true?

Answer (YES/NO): YES